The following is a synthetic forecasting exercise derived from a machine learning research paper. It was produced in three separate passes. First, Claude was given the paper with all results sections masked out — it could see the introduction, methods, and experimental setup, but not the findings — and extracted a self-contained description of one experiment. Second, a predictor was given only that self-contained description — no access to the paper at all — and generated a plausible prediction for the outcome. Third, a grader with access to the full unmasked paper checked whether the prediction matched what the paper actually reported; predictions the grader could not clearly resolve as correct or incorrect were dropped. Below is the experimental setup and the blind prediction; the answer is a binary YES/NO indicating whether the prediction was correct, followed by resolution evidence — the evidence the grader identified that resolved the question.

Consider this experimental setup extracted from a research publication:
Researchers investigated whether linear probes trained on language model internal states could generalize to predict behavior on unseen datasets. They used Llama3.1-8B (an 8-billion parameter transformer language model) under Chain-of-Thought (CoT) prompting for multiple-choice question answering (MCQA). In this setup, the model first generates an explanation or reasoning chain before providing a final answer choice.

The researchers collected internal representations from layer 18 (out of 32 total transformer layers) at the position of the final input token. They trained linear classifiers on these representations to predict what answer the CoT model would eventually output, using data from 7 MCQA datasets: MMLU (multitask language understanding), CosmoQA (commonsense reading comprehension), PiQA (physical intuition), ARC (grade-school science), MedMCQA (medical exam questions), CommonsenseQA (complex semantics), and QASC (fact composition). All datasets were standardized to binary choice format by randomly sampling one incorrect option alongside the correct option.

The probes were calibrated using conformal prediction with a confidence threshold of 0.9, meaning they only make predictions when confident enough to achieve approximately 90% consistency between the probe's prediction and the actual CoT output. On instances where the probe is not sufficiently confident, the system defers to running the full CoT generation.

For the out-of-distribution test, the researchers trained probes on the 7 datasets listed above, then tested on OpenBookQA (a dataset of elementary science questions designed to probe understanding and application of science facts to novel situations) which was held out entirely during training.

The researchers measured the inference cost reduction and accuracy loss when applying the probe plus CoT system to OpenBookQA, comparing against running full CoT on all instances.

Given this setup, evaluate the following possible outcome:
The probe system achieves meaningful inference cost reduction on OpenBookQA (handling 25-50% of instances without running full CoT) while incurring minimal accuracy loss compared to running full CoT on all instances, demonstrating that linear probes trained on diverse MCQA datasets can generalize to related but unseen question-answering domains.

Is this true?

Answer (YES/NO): NO